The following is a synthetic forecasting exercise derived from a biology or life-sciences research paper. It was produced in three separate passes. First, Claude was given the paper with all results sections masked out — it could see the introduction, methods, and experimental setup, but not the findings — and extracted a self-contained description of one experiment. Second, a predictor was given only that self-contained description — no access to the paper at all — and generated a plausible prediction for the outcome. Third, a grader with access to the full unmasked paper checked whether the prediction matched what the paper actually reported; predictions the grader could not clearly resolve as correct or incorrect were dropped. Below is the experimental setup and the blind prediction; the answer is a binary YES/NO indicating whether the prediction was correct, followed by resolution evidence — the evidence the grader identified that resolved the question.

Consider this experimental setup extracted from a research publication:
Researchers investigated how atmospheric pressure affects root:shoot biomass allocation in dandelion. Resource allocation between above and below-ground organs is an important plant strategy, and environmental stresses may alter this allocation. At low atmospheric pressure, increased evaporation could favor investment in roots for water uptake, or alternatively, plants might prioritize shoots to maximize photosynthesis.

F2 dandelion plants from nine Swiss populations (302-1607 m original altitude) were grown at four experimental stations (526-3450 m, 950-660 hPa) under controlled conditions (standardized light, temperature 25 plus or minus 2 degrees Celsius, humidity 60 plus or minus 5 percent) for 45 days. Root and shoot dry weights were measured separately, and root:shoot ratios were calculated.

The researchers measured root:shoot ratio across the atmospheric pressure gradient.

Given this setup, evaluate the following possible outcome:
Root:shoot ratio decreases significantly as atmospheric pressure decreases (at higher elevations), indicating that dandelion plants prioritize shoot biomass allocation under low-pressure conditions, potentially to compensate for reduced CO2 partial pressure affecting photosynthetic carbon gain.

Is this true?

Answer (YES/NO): NO